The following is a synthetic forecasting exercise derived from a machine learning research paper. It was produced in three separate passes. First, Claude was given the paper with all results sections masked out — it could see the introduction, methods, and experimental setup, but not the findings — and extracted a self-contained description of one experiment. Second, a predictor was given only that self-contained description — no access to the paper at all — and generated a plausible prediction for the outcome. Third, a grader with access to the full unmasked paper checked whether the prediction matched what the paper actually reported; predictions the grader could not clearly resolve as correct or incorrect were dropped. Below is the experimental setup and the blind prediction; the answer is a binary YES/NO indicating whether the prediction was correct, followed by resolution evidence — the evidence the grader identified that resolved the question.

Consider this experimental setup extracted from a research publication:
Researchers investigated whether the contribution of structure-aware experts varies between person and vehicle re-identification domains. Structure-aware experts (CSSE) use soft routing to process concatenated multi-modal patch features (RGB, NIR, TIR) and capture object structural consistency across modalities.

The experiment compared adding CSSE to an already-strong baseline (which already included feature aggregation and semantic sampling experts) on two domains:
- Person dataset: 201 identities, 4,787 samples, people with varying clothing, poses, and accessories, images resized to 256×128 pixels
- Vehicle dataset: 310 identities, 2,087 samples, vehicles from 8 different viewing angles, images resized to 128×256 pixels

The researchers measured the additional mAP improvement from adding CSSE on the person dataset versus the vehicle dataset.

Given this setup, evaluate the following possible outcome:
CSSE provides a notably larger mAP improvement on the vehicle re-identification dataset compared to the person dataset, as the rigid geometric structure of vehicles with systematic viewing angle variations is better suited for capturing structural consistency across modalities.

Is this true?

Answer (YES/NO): NO